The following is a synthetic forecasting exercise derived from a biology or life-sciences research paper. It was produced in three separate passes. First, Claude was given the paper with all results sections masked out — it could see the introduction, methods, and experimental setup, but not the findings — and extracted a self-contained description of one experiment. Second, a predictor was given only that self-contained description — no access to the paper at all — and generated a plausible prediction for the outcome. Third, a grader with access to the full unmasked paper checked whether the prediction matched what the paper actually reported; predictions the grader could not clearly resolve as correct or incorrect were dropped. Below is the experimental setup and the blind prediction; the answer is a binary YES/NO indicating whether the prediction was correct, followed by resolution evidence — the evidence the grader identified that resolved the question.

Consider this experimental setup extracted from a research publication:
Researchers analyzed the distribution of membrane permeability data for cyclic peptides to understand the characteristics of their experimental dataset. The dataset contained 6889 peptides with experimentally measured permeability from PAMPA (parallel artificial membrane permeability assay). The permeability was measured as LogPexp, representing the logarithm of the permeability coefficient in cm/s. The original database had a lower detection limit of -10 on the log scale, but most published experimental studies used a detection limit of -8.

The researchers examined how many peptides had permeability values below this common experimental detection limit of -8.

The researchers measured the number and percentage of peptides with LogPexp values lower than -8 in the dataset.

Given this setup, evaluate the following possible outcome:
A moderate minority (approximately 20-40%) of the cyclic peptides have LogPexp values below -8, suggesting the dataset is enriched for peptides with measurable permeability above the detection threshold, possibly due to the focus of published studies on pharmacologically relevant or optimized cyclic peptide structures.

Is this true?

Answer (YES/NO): NO